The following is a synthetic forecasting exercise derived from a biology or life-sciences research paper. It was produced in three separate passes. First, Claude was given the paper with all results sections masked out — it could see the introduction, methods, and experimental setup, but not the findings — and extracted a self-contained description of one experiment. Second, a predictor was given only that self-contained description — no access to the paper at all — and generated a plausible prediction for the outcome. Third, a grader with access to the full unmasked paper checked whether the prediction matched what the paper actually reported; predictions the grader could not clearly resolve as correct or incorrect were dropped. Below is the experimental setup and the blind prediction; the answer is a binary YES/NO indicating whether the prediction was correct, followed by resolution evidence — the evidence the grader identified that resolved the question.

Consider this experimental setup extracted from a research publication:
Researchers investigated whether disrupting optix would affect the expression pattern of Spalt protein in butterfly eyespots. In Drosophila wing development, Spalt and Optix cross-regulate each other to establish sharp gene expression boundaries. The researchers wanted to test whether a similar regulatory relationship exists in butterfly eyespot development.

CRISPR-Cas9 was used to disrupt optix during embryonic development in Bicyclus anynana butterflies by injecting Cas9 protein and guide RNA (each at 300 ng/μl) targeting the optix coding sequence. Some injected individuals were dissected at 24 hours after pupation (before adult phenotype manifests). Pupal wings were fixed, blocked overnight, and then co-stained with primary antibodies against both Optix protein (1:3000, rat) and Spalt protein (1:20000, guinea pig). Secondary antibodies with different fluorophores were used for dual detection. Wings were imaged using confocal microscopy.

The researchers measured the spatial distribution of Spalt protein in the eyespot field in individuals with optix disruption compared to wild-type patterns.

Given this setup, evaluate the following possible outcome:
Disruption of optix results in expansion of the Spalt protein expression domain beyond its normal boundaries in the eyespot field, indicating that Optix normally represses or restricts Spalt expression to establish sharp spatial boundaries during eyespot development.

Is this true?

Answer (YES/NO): NO